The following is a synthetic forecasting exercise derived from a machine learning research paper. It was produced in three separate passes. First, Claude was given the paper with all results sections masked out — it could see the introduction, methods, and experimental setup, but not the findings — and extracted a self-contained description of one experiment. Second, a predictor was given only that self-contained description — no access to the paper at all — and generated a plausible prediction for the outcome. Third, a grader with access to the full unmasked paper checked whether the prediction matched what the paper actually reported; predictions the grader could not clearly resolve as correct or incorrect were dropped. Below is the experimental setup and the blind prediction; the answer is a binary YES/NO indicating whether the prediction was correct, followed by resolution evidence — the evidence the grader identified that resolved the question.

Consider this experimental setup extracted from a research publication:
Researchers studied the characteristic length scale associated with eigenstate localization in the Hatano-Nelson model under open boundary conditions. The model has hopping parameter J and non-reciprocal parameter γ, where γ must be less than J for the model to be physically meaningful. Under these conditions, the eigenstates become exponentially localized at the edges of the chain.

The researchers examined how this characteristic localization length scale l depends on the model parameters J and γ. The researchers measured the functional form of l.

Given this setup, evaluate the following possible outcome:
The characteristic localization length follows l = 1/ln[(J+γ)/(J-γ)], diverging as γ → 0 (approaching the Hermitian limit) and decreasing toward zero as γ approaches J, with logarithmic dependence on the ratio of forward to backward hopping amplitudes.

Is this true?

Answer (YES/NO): YES